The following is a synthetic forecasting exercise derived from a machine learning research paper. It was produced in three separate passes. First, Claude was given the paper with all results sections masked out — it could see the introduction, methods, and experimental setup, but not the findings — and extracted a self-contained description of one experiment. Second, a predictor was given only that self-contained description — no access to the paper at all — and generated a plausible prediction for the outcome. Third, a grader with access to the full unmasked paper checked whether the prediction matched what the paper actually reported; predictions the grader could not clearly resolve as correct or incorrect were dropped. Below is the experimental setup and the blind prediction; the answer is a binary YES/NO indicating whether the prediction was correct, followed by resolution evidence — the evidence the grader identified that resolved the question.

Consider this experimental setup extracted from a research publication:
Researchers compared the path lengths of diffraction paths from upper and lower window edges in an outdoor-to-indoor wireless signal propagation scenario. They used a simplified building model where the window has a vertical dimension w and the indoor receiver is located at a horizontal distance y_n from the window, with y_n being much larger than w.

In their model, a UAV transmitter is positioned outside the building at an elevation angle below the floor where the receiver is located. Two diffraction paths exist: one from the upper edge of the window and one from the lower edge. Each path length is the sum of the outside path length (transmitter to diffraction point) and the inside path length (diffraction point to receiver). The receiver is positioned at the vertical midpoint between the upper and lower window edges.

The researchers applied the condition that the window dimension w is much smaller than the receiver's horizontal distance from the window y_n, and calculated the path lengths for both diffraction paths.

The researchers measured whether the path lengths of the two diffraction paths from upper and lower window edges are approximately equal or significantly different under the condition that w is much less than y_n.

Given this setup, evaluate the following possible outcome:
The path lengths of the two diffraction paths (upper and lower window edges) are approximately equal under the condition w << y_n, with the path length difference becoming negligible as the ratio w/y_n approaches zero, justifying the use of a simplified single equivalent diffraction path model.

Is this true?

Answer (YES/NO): NO